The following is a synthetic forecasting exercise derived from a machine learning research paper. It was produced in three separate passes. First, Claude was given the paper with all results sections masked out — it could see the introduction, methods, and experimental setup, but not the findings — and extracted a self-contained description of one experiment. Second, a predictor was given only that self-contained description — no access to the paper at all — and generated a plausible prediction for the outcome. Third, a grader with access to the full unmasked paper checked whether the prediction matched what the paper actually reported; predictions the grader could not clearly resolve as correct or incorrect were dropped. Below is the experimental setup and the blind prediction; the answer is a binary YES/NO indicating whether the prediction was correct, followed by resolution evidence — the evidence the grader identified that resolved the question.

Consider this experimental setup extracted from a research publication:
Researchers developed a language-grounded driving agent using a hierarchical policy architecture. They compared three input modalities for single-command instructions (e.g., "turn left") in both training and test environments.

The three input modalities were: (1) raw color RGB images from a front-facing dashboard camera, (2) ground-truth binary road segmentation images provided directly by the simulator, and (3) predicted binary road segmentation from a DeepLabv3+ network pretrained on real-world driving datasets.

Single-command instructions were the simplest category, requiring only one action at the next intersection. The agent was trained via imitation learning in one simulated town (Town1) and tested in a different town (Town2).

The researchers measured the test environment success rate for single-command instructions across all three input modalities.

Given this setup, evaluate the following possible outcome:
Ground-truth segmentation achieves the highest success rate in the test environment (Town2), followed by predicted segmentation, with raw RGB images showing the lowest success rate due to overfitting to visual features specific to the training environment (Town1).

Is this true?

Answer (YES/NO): NO